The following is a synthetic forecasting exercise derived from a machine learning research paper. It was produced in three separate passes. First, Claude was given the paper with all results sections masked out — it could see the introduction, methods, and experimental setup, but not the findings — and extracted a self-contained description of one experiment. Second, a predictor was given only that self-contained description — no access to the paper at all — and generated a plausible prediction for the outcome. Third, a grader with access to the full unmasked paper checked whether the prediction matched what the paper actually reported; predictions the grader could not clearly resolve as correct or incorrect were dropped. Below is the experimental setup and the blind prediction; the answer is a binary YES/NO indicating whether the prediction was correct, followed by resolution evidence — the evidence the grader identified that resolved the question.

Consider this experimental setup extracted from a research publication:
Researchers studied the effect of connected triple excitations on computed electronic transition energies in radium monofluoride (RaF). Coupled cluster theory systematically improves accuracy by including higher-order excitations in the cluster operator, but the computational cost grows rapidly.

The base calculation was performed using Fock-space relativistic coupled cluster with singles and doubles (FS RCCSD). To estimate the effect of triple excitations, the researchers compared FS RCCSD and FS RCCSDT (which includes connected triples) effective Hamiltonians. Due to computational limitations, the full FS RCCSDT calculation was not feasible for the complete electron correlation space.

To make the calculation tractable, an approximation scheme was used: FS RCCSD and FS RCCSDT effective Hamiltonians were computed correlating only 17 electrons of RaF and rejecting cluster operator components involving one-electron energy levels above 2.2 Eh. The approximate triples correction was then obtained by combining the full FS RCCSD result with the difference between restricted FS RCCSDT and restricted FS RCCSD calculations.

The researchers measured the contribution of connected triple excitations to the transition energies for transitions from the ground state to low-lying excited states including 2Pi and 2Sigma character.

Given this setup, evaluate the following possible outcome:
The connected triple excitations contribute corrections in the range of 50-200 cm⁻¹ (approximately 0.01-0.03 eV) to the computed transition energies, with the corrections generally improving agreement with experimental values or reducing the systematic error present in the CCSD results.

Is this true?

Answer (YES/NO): NO